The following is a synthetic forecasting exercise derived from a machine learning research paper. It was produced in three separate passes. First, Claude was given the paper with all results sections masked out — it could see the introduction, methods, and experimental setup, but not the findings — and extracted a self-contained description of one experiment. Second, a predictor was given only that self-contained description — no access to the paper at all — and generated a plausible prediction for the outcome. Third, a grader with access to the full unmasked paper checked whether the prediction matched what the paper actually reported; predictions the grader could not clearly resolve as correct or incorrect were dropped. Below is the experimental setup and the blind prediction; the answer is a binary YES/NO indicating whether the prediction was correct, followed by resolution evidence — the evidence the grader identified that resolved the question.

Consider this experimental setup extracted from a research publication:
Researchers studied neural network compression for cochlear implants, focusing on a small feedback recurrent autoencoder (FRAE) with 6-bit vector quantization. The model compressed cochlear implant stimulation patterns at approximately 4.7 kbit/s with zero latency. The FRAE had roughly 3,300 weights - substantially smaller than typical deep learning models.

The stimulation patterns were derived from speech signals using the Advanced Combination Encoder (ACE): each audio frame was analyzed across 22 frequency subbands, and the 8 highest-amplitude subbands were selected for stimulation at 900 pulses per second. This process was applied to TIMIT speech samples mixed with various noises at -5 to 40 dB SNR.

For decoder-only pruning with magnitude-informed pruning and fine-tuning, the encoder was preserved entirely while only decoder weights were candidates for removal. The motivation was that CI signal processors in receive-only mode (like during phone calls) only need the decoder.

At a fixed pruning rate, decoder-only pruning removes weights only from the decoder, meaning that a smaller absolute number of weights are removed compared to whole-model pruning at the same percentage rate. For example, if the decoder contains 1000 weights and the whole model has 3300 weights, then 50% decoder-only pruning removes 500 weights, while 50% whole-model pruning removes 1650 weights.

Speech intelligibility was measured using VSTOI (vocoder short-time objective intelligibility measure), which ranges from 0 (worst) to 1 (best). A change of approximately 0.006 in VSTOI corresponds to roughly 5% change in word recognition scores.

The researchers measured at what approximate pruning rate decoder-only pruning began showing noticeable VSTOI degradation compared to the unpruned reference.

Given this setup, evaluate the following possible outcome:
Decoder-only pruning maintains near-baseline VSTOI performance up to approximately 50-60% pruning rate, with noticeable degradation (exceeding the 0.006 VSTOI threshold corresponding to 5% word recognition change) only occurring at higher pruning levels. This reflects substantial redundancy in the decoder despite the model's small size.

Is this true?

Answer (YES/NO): NO